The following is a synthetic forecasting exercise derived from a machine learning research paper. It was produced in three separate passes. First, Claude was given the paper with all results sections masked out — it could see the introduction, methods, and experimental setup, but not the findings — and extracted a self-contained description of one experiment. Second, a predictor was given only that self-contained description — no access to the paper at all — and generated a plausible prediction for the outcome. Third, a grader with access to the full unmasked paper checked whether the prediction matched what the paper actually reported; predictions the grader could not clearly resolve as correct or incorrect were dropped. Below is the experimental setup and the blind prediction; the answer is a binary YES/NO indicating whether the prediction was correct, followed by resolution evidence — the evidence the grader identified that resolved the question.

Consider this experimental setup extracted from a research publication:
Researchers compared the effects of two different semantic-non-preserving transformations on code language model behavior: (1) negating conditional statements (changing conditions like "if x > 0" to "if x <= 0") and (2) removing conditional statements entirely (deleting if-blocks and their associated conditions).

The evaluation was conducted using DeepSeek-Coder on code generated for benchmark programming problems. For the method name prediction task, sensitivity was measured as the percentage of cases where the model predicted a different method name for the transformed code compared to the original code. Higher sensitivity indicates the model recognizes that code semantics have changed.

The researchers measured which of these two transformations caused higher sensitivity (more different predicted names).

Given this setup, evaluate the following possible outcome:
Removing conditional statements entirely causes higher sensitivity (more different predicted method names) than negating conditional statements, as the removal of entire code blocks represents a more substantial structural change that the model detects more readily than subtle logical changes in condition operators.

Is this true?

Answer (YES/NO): YES